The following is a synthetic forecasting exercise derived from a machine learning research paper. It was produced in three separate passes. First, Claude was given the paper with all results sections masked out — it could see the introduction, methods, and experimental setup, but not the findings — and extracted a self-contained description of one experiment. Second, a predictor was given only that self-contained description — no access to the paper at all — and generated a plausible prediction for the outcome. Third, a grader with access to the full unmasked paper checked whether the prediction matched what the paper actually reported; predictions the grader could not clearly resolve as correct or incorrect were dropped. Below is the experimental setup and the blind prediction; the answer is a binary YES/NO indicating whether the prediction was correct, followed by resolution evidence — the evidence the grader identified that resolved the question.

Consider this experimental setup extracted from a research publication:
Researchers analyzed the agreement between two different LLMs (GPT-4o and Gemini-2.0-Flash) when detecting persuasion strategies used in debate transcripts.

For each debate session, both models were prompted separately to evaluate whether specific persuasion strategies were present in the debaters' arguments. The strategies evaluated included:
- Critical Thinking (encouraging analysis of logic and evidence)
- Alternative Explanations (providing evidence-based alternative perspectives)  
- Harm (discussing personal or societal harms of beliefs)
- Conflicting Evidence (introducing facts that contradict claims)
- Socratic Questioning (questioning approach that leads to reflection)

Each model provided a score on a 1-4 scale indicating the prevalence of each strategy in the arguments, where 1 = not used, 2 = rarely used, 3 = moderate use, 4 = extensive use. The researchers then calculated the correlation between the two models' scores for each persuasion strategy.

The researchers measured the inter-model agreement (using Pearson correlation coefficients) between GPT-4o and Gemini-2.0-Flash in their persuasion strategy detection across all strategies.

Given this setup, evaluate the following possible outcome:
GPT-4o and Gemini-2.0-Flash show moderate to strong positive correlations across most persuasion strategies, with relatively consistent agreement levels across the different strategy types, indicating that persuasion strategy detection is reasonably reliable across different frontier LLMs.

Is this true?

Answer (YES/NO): YES